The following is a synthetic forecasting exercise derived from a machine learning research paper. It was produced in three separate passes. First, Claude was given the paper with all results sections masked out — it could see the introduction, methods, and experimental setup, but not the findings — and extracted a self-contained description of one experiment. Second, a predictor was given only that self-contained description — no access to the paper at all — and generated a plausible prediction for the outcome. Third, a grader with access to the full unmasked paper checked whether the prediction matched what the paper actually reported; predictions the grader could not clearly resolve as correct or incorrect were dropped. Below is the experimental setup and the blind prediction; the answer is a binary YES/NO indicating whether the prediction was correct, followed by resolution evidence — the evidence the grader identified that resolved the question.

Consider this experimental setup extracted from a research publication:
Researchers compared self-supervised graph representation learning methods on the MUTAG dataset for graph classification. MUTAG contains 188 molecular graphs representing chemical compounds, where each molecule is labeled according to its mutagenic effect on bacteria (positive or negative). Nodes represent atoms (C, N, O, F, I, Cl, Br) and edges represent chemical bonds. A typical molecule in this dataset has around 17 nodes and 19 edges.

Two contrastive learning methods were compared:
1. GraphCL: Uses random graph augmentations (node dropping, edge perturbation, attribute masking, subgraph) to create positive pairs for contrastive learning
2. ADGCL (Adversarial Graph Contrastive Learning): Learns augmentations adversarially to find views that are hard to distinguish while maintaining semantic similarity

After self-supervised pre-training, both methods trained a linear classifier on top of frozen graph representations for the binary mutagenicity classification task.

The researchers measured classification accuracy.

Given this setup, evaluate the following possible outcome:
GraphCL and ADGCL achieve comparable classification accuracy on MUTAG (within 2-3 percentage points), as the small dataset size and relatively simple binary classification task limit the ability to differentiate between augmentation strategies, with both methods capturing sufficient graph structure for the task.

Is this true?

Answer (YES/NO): NO